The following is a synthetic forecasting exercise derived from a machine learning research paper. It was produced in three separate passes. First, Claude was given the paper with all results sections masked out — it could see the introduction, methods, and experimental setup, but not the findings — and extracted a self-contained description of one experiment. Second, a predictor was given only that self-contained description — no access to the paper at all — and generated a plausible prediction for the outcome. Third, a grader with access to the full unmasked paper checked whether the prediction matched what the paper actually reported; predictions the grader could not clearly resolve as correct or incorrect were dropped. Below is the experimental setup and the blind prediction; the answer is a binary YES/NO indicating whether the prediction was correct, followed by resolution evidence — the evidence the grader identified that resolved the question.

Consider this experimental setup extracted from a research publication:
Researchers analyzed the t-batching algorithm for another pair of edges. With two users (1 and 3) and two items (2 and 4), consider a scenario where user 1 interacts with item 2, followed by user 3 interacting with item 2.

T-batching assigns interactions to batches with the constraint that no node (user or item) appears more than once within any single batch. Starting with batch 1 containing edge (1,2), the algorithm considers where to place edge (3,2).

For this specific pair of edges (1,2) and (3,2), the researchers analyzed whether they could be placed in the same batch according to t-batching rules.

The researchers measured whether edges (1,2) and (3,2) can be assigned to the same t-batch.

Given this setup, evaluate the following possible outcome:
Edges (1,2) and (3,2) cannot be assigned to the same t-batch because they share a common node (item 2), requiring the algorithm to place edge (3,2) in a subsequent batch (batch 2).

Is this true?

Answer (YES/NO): YES